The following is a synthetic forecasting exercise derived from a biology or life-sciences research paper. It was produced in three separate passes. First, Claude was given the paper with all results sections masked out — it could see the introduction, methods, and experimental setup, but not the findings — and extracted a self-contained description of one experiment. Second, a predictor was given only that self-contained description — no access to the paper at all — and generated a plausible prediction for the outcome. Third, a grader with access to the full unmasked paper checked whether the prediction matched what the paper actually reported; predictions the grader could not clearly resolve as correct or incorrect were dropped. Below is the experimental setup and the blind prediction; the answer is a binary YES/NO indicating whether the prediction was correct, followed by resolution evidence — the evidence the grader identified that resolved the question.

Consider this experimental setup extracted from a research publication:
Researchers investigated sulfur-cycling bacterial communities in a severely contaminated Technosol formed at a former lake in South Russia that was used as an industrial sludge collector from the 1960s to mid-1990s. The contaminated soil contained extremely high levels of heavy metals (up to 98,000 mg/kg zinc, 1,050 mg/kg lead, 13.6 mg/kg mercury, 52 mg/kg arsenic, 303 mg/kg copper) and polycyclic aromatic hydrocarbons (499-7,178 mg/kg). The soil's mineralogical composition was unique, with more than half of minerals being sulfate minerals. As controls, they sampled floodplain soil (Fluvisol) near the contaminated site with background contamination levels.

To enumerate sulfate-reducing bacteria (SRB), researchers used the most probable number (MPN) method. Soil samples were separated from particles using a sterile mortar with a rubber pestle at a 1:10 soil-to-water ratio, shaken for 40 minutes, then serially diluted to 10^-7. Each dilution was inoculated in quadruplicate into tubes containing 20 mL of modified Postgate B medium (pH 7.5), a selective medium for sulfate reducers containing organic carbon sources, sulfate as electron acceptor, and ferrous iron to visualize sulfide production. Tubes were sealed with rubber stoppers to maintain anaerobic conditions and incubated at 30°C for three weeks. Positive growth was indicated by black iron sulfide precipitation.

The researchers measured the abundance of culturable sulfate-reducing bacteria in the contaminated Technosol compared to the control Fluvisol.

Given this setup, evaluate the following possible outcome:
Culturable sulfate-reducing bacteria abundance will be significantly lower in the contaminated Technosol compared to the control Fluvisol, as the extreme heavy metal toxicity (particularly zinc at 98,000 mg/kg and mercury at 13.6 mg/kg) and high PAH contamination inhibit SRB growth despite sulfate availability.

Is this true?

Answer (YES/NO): NO